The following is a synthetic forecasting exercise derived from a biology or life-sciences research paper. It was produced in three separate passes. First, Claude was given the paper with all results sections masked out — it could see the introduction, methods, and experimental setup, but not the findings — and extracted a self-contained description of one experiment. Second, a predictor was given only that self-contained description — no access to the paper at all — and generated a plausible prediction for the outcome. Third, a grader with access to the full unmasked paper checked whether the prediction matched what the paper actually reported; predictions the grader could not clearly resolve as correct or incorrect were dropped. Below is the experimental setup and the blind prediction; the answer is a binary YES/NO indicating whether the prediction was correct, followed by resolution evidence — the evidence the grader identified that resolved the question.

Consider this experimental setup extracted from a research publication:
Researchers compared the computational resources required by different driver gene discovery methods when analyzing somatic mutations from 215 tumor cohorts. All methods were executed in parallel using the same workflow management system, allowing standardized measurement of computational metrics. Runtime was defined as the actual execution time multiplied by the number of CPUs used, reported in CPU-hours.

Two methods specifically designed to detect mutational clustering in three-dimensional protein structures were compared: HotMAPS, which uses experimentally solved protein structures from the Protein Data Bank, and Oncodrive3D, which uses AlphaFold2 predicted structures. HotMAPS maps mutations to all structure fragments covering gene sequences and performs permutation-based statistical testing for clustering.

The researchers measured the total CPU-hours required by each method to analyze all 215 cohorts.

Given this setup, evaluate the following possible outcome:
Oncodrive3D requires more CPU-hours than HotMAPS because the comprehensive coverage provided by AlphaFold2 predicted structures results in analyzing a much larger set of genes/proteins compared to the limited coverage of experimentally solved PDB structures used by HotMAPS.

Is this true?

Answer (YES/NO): NO